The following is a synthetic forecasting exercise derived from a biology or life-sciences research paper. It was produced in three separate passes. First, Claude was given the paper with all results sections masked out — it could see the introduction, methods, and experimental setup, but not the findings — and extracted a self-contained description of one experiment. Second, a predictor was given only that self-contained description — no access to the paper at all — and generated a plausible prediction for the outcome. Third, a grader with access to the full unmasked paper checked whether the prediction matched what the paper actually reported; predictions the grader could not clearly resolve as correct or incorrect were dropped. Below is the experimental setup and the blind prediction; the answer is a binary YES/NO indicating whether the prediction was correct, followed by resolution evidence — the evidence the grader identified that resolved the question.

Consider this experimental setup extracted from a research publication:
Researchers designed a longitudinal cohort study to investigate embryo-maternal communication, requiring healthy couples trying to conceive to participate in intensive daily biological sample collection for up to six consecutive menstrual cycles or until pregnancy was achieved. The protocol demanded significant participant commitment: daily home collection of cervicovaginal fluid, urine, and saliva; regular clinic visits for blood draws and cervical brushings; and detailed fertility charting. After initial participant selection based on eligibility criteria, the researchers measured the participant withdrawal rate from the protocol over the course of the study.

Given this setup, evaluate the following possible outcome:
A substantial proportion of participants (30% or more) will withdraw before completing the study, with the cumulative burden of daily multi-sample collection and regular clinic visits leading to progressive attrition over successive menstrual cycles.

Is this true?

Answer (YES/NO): NO